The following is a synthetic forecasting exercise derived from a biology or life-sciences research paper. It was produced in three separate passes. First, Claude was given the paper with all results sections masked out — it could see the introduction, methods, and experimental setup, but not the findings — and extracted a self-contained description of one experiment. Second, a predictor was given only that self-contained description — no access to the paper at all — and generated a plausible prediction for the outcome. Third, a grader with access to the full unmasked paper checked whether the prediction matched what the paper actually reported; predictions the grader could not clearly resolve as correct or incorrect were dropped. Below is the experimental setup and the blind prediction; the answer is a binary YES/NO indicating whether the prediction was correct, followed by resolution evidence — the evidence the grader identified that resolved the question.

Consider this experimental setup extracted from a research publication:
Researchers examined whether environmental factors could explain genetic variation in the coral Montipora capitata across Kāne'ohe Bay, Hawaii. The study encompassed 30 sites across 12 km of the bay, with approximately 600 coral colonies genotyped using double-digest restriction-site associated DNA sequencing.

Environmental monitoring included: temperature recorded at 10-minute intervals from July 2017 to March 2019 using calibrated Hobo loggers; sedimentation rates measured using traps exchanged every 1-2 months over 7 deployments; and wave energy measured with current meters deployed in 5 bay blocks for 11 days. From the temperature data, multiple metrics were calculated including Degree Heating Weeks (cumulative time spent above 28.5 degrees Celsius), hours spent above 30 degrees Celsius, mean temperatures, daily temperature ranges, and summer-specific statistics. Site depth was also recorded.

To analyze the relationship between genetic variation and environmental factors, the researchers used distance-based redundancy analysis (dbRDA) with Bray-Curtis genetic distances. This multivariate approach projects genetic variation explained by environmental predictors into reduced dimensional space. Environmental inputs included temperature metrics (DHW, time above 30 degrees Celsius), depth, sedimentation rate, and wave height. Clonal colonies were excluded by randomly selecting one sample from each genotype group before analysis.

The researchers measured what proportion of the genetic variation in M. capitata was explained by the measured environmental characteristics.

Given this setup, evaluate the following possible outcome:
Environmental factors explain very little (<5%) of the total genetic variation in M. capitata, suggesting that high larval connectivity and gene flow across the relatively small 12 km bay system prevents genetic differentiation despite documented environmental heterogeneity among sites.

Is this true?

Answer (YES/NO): NO